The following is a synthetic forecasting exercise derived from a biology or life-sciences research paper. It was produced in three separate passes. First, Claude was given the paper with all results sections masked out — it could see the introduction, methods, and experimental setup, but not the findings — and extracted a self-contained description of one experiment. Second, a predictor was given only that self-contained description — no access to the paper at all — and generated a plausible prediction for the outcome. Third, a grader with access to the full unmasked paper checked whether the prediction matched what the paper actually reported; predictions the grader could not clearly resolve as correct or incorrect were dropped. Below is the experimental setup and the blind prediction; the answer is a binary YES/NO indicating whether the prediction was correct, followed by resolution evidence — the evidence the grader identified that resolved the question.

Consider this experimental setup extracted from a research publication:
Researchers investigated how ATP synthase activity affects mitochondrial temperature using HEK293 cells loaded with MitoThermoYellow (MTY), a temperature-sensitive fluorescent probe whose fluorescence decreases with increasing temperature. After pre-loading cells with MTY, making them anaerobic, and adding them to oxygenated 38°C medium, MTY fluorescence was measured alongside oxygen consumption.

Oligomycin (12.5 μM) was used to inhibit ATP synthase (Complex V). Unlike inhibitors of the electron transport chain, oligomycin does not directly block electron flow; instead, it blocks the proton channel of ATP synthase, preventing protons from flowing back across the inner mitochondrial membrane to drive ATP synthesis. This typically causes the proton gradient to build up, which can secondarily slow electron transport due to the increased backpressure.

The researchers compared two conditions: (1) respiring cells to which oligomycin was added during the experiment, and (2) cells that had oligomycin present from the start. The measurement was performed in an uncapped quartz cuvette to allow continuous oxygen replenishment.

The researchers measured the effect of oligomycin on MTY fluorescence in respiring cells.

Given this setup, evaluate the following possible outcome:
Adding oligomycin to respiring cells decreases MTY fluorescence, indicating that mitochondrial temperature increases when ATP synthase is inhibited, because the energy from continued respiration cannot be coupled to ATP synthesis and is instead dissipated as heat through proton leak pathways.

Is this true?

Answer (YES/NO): NO